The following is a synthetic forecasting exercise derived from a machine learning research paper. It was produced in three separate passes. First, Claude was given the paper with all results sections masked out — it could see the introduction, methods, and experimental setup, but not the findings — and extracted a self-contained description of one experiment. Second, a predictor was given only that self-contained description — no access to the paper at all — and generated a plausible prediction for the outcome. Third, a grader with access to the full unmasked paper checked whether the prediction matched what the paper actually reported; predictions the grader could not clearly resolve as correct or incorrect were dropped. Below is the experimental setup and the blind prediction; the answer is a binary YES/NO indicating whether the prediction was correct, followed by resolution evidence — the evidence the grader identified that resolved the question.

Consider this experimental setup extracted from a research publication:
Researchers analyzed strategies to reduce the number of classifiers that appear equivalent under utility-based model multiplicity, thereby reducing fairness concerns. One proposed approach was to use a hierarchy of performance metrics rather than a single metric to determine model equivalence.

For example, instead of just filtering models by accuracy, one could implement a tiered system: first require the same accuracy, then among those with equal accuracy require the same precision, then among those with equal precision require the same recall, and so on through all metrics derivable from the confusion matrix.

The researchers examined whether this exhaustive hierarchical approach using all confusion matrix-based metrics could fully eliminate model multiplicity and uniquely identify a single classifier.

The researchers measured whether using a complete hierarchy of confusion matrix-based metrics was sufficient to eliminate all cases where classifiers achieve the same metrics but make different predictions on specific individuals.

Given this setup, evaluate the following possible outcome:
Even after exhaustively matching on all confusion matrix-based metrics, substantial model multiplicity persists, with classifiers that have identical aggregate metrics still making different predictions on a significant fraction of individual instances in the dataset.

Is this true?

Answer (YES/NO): NO